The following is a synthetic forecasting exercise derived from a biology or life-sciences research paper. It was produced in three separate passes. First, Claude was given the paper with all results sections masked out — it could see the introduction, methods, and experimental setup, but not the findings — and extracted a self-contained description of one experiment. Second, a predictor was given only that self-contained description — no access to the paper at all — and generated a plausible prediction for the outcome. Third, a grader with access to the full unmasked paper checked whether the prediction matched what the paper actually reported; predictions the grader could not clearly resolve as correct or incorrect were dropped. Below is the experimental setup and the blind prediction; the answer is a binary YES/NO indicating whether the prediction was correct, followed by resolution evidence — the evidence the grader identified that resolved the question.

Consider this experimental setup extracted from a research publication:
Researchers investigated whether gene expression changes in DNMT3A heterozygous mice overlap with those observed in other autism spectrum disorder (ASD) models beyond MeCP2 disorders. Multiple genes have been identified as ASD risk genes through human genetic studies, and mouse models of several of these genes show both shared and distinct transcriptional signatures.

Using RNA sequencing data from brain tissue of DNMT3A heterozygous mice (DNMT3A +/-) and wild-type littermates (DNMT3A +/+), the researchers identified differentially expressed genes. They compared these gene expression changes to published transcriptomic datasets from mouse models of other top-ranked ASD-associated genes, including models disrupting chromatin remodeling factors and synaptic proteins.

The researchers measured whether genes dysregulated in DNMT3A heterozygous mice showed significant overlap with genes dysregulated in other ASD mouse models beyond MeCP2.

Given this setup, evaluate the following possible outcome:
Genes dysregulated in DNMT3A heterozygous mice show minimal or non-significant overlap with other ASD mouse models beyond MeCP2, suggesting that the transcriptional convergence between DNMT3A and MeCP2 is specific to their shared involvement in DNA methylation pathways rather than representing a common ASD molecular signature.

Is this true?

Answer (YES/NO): NO